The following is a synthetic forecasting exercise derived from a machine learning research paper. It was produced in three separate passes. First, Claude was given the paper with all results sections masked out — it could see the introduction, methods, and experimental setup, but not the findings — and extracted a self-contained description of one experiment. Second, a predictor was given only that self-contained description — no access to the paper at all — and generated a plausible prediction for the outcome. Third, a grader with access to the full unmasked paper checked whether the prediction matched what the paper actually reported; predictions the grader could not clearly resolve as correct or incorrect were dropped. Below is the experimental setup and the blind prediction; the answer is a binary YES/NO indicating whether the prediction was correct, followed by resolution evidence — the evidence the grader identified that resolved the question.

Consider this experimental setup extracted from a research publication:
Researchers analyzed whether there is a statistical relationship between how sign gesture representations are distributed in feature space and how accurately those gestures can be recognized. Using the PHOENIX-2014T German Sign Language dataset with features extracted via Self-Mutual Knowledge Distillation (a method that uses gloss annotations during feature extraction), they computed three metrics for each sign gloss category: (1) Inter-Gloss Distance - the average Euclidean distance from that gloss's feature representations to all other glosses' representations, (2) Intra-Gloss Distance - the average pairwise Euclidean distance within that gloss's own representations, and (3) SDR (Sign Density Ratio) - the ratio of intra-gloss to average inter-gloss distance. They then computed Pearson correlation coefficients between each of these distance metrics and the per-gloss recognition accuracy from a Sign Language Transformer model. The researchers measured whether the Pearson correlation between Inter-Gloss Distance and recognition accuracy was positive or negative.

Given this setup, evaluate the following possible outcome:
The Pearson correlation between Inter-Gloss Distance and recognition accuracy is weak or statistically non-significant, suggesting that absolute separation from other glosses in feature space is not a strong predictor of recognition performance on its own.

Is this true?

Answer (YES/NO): NO